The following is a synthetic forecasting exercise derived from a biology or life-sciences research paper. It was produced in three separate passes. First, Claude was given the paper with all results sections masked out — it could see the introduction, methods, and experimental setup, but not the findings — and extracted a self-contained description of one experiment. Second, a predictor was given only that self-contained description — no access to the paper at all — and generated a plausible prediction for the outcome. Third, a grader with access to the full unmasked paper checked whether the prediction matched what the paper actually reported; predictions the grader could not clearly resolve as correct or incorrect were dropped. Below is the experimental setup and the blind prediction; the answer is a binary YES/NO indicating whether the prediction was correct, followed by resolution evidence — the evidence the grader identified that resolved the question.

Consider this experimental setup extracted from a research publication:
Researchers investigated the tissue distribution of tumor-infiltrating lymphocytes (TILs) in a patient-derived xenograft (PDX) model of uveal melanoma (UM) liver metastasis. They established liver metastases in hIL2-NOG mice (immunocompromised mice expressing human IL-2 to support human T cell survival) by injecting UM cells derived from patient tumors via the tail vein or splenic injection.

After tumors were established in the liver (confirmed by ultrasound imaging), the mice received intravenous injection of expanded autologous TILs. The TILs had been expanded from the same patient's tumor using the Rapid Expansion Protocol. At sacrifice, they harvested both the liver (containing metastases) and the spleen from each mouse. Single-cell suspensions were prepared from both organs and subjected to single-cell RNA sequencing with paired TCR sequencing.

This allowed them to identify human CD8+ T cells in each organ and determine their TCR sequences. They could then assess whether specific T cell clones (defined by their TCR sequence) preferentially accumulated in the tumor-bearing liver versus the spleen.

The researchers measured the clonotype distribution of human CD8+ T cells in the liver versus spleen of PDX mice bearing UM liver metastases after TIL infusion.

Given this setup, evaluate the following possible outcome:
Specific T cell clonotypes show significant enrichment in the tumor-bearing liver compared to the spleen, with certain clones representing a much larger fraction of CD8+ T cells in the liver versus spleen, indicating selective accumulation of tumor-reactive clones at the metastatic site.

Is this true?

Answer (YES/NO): YES